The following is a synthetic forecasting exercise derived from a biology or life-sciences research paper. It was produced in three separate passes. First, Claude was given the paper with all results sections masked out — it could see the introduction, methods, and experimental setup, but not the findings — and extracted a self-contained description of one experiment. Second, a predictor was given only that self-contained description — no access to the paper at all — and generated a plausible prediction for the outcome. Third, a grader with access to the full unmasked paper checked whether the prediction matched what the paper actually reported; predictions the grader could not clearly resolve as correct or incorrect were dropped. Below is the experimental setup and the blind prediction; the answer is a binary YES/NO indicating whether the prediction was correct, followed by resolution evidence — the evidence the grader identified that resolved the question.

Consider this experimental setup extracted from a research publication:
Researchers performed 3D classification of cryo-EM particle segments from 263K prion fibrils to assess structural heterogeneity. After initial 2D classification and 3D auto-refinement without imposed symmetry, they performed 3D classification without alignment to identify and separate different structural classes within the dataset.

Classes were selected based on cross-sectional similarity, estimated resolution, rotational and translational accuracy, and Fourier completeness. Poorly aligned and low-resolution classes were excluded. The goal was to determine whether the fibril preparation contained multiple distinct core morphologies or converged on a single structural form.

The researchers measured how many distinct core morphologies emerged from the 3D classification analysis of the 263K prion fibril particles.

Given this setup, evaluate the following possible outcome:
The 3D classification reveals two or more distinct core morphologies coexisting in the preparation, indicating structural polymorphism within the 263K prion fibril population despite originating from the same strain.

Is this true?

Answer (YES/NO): NO